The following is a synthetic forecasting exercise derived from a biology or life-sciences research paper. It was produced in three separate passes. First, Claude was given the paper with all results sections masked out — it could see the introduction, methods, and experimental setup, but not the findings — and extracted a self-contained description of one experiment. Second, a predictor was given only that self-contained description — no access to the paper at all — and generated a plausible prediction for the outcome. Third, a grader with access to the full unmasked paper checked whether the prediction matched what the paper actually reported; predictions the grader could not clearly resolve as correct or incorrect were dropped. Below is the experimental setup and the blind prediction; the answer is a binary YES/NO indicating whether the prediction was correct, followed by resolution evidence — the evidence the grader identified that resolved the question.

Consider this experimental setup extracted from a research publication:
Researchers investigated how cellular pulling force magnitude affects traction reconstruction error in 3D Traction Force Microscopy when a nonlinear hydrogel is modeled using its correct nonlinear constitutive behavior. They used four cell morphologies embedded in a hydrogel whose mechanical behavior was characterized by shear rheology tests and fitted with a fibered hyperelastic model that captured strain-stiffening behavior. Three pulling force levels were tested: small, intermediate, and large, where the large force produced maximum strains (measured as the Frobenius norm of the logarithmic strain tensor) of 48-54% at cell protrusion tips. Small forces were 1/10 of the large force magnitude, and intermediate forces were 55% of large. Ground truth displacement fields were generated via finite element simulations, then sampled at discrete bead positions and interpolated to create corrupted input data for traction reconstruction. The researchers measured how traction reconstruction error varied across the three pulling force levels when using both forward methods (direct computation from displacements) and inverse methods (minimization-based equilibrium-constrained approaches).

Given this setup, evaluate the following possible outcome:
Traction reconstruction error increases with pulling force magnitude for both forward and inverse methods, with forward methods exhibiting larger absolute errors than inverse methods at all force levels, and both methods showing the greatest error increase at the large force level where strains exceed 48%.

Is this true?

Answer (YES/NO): NO